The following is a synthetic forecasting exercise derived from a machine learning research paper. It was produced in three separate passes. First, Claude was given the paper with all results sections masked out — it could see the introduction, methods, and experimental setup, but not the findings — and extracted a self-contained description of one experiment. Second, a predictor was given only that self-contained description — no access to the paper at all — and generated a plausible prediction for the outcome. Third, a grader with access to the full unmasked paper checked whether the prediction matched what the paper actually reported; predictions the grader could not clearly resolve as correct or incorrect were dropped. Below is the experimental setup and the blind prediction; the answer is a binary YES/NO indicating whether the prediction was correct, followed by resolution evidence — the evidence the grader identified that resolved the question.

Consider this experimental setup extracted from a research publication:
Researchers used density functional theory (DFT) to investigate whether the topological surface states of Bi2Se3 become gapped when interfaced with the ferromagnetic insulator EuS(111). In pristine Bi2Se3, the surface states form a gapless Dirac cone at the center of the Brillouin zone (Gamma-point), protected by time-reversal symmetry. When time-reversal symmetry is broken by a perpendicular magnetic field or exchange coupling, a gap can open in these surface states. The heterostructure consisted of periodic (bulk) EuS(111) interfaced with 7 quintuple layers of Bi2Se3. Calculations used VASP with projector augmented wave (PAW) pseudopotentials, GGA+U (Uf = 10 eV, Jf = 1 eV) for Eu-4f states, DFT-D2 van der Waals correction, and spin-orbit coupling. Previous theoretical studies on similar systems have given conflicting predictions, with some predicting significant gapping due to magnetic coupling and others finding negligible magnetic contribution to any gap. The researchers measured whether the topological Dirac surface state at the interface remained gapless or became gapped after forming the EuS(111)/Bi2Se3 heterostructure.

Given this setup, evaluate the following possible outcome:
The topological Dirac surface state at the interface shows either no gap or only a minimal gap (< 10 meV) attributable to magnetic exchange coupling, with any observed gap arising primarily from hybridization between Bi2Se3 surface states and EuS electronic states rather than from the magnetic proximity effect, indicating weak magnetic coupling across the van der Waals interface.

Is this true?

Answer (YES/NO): NO